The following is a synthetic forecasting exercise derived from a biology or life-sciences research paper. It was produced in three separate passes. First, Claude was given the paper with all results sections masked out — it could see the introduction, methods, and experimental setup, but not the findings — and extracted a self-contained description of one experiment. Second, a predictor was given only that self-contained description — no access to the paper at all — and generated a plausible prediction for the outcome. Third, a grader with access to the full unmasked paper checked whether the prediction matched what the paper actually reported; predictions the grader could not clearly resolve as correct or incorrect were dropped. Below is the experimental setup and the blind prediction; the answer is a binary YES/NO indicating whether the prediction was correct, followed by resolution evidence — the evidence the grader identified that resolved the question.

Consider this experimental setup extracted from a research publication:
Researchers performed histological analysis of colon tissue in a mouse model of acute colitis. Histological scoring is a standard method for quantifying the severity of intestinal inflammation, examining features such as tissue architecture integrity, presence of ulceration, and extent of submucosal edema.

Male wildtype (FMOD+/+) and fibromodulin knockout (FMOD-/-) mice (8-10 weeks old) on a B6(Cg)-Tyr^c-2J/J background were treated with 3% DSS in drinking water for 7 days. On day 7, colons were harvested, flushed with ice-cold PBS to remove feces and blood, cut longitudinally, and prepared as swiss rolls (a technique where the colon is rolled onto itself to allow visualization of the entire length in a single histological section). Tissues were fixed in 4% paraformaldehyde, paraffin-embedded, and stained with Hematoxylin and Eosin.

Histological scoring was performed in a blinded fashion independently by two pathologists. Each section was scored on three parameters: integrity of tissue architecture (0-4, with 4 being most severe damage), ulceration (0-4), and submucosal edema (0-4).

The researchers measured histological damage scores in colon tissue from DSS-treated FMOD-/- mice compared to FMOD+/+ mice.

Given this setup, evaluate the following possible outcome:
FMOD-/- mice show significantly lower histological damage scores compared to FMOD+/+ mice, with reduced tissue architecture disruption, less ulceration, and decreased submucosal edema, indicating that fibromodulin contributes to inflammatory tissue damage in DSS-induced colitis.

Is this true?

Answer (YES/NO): NO